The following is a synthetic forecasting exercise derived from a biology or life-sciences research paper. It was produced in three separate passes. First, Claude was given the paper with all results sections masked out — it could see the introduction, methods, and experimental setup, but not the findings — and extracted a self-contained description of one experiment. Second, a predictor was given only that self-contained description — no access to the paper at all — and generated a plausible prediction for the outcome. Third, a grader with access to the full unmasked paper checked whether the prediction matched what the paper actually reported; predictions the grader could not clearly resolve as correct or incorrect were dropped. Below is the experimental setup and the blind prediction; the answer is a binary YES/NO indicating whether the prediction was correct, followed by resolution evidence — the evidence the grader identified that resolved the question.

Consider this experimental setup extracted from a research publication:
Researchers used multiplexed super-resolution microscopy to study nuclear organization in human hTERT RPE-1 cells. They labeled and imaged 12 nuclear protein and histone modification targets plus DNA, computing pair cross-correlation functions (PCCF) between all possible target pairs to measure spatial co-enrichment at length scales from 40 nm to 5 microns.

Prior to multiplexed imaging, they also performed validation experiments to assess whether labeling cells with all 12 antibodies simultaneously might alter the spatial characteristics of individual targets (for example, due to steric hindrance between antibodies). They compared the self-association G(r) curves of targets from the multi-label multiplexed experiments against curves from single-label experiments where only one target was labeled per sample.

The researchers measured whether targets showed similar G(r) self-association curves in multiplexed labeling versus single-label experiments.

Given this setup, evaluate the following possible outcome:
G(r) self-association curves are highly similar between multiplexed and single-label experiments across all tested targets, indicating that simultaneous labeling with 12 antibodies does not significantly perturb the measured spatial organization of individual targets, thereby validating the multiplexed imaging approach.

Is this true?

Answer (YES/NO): YES